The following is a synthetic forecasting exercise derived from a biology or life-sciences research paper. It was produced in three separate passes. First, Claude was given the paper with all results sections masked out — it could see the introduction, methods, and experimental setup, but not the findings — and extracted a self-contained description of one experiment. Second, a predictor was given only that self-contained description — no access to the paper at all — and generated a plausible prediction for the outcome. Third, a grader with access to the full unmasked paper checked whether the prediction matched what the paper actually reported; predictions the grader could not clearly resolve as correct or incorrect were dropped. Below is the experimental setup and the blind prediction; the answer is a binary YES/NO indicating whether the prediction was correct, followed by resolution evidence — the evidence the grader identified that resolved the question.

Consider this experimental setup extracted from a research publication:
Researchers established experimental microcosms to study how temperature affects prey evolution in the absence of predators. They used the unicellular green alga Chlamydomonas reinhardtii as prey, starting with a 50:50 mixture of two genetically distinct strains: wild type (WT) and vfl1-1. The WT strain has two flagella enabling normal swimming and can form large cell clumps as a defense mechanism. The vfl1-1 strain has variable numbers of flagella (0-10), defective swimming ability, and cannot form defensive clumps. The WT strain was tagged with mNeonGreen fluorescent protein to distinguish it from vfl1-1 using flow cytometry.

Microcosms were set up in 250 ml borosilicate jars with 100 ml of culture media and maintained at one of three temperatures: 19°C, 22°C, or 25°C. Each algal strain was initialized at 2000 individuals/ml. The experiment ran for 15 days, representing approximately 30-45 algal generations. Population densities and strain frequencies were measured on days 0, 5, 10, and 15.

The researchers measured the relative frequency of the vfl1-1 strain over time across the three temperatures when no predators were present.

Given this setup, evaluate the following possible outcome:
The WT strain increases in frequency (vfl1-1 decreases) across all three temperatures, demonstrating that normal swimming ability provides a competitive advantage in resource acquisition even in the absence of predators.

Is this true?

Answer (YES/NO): YES